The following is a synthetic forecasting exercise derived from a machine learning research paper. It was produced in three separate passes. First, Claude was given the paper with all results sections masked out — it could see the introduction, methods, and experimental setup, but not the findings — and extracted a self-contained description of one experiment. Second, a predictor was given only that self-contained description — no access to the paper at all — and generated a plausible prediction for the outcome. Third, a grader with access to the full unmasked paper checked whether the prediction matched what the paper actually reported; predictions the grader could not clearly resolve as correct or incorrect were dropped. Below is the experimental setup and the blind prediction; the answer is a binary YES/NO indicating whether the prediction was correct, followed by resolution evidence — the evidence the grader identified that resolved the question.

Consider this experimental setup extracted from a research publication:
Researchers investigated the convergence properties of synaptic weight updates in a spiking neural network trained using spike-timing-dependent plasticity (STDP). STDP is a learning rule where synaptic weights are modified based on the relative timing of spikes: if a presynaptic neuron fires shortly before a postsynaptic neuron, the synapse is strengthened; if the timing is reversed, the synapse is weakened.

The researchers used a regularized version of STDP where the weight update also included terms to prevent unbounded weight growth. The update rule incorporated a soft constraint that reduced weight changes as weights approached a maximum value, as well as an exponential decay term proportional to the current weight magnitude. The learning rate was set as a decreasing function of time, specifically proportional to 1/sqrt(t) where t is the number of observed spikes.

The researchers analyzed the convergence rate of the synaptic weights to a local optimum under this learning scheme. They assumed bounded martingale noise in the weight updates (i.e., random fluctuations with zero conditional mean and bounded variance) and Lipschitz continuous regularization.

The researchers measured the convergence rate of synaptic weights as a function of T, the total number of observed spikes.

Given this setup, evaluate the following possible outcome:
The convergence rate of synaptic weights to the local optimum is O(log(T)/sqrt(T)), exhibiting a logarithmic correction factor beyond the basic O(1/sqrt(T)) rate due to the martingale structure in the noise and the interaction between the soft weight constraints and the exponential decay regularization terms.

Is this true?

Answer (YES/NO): NO